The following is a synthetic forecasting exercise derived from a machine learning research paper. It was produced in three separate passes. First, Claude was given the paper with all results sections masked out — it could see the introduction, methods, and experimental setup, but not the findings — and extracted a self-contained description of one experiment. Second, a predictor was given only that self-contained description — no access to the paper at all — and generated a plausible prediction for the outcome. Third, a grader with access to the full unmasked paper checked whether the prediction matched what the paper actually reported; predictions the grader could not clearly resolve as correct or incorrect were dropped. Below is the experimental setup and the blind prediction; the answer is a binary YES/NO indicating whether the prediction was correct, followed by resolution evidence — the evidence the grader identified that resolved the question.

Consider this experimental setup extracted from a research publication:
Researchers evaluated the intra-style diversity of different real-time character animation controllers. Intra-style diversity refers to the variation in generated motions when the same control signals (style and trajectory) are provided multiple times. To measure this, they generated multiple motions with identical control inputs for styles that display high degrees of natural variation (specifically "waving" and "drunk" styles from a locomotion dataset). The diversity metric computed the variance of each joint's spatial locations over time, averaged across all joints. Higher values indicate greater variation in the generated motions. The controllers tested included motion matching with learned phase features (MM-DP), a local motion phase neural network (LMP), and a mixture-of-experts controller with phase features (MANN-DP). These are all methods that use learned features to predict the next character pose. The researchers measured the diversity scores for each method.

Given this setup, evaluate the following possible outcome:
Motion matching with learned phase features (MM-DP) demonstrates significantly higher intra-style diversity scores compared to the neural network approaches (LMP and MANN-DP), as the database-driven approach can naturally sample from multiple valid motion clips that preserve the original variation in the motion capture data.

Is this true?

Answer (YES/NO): NO